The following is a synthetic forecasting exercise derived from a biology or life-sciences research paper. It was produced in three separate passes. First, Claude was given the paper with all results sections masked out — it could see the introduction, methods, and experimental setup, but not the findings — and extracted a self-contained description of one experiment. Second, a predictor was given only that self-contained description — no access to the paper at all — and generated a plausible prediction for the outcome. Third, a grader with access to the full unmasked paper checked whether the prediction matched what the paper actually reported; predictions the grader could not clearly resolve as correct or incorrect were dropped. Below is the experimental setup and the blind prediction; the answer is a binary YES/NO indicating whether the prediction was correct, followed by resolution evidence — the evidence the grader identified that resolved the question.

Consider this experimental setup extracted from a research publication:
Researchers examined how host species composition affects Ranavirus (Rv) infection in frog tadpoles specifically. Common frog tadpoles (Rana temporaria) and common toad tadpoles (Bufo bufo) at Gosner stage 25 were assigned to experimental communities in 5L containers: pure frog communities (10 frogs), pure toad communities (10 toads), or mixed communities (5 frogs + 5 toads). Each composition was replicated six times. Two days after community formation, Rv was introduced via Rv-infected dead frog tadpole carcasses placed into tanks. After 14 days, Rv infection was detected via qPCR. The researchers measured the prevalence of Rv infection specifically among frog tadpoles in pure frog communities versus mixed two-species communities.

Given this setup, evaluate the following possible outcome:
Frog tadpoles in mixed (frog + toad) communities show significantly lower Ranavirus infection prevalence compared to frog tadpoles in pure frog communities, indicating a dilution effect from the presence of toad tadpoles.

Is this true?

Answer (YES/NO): YES